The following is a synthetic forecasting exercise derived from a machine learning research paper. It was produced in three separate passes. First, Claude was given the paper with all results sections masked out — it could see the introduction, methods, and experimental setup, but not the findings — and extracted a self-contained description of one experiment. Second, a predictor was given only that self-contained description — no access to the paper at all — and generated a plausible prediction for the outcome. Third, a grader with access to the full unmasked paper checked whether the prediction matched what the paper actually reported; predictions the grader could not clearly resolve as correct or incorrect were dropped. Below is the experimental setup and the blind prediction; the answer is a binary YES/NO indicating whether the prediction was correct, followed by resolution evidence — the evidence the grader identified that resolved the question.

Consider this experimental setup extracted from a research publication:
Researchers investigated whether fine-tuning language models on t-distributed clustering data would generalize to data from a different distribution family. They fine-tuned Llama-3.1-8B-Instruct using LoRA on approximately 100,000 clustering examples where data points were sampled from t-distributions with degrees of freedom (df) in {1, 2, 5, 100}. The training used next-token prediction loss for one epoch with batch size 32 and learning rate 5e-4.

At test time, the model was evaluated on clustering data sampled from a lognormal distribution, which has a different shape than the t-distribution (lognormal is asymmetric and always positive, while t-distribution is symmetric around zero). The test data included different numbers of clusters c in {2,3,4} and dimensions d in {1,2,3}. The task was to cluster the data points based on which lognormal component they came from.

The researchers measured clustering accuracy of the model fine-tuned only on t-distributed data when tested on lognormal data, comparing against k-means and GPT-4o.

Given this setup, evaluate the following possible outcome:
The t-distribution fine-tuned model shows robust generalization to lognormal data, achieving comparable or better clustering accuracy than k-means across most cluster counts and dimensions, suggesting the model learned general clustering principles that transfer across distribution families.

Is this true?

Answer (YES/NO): YES